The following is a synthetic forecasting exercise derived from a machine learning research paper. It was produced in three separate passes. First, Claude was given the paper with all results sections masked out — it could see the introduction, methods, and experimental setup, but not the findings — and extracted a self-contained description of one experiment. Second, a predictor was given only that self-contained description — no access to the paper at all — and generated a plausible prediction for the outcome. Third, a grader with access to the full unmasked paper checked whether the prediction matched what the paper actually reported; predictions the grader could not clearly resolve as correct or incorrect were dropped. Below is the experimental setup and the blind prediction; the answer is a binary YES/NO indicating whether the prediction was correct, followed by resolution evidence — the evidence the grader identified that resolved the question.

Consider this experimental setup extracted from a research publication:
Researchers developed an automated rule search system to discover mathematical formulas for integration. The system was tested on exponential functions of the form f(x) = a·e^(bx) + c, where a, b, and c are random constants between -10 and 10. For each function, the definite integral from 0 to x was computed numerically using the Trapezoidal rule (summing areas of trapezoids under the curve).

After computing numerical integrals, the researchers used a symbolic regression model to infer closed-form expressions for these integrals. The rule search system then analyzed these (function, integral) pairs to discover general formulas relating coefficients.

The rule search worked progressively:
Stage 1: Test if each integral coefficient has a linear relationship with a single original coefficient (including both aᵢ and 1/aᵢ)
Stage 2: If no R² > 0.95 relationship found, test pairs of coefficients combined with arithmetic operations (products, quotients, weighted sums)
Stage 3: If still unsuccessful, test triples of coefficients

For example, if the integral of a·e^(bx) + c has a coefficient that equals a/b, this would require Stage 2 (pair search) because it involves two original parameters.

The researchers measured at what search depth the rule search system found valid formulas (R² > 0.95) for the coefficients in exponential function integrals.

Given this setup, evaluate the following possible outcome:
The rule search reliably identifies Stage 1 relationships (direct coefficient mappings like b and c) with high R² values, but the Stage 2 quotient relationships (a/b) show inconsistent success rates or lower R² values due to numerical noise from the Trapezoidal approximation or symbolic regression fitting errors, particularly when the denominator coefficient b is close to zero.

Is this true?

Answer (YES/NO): NO